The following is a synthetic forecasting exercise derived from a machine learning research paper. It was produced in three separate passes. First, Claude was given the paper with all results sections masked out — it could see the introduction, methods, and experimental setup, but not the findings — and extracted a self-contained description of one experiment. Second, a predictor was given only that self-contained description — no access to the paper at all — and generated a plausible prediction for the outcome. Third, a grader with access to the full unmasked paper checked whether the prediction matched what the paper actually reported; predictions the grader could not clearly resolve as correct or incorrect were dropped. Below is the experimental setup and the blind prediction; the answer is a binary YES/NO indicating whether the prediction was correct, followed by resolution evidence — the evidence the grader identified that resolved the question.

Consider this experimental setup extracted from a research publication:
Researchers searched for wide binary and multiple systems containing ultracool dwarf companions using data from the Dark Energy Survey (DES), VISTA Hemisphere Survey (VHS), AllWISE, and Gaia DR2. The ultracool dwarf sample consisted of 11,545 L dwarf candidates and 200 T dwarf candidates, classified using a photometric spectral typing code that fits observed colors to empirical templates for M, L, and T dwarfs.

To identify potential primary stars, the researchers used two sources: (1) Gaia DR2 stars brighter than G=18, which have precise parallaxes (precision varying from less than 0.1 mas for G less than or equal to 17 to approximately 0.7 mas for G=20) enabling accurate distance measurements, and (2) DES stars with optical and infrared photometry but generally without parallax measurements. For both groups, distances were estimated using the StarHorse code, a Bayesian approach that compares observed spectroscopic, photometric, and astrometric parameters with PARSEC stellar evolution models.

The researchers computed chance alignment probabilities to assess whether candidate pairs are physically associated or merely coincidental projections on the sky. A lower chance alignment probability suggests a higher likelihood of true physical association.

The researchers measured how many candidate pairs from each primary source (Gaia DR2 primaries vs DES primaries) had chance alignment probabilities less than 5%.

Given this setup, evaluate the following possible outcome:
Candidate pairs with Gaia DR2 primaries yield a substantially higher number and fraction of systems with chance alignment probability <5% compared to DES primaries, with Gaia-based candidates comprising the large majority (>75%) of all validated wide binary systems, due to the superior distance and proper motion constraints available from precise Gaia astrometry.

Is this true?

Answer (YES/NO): NO